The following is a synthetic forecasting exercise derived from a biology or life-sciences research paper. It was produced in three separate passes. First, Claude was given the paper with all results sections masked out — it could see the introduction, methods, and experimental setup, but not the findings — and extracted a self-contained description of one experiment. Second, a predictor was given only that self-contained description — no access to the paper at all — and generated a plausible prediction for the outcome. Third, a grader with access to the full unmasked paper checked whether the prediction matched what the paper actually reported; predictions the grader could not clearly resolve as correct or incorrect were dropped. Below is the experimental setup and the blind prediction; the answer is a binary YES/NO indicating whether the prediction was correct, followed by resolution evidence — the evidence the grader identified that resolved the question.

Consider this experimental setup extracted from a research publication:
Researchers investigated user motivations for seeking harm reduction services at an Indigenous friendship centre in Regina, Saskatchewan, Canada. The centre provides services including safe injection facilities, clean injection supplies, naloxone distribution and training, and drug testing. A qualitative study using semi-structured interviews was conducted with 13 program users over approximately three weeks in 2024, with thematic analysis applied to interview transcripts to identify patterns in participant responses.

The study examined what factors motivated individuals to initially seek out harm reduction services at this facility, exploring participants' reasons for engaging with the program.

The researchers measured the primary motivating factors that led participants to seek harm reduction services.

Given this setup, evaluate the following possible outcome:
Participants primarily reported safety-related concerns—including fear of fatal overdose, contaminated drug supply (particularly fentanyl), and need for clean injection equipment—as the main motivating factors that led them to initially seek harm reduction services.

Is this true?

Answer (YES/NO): NO